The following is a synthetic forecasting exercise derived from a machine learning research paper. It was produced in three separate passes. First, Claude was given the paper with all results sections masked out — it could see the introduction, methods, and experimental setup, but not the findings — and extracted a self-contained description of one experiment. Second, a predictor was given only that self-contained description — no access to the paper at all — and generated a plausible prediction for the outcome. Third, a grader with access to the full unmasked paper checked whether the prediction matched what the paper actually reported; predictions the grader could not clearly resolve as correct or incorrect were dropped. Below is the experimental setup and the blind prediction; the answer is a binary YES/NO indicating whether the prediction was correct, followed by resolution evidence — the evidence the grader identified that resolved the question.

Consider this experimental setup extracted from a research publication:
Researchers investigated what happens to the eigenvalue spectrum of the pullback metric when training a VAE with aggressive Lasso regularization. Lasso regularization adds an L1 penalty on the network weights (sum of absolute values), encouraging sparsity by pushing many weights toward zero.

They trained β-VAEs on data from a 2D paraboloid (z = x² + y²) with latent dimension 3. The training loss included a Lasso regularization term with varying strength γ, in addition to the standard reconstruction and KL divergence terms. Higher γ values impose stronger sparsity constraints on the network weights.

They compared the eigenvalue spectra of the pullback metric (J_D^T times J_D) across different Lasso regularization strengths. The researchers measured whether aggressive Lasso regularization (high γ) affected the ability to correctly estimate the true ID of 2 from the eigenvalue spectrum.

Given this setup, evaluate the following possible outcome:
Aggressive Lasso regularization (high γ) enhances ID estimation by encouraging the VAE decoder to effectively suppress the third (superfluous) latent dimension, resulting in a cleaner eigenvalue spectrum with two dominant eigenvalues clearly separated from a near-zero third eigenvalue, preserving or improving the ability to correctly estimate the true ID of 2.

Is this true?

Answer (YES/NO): NO